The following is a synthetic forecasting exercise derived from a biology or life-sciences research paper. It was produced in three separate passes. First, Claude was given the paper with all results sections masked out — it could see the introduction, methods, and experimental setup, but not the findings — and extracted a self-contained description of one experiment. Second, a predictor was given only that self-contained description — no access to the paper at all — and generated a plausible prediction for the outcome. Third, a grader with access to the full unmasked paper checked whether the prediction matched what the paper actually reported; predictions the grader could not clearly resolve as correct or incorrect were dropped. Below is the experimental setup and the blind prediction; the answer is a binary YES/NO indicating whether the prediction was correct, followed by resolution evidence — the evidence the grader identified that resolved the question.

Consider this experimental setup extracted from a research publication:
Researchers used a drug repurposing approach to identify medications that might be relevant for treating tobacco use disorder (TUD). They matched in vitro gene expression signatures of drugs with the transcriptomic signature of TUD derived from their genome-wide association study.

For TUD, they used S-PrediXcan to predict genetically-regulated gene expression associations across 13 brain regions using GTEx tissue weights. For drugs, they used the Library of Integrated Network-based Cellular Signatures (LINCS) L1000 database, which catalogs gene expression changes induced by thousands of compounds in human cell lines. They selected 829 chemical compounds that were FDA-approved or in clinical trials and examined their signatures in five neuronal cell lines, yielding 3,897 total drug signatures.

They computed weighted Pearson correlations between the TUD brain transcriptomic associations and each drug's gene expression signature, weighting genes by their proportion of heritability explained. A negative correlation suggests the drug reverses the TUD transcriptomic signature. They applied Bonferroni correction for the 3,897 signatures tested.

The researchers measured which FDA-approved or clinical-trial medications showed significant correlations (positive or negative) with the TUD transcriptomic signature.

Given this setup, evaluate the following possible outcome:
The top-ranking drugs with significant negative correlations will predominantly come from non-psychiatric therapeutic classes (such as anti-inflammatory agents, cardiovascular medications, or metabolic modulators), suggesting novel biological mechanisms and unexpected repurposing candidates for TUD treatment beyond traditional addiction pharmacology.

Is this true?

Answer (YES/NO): NO